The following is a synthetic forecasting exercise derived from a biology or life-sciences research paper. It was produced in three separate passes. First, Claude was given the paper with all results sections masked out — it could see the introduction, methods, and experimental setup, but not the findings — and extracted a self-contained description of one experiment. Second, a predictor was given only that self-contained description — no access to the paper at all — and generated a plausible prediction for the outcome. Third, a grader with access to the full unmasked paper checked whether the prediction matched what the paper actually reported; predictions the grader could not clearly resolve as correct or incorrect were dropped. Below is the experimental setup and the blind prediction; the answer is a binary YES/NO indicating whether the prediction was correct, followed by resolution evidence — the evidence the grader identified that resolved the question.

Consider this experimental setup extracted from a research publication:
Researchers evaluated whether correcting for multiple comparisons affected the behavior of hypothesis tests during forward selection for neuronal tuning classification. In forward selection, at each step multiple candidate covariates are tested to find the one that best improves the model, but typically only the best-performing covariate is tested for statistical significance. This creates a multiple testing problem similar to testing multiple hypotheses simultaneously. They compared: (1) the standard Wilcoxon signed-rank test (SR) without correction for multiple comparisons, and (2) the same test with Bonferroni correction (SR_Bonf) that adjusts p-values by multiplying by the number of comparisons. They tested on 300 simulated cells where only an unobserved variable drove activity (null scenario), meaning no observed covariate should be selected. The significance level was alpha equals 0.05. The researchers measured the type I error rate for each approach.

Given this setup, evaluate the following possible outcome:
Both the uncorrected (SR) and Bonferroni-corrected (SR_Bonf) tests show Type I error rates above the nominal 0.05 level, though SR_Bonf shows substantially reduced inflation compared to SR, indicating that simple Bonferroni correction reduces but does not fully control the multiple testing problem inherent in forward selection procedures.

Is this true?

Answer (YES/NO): NO